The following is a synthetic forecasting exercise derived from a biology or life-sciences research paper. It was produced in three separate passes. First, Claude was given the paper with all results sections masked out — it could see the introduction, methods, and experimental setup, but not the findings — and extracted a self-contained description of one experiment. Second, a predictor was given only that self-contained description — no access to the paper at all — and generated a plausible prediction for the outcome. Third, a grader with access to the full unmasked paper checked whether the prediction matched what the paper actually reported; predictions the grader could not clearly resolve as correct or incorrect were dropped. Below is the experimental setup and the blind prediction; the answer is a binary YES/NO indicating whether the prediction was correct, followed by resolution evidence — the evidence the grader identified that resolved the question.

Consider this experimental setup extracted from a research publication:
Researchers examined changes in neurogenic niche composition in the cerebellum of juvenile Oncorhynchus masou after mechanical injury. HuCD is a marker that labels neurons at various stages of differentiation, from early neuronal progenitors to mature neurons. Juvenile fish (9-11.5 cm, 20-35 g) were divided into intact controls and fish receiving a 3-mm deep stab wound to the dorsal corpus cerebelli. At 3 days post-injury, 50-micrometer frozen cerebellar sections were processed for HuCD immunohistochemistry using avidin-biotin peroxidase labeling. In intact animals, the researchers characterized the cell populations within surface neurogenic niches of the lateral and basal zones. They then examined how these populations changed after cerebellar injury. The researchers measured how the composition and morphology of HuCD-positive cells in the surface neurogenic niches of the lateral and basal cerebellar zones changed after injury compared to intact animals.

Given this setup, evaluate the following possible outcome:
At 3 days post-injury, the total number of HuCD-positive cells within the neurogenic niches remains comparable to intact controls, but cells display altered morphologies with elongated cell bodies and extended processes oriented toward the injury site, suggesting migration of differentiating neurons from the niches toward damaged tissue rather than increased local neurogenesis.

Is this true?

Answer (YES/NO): NO